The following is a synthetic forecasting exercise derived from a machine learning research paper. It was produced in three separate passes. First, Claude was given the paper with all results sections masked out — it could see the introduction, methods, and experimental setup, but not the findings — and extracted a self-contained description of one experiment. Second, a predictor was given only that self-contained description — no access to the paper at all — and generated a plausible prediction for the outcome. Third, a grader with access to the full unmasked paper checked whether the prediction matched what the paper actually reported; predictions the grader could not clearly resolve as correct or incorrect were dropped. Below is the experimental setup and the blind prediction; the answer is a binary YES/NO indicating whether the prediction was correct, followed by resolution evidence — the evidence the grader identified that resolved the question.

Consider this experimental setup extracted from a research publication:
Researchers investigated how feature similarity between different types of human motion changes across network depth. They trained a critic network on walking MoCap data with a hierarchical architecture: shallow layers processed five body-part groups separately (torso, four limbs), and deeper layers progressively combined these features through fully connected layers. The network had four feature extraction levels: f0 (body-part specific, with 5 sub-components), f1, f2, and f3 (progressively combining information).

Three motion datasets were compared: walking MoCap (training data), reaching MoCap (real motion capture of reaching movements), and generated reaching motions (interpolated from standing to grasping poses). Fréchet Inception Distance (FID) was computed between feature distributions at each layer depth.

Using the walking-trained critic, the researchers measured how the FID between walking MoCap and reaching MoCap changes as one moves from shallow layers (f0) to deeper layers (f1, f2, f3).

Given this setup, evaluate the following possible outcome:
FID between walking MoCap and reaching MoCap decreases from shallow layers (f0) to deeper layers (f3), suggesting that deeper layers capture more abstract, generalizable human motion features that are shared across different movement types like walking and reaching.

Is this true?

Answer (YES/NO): NO